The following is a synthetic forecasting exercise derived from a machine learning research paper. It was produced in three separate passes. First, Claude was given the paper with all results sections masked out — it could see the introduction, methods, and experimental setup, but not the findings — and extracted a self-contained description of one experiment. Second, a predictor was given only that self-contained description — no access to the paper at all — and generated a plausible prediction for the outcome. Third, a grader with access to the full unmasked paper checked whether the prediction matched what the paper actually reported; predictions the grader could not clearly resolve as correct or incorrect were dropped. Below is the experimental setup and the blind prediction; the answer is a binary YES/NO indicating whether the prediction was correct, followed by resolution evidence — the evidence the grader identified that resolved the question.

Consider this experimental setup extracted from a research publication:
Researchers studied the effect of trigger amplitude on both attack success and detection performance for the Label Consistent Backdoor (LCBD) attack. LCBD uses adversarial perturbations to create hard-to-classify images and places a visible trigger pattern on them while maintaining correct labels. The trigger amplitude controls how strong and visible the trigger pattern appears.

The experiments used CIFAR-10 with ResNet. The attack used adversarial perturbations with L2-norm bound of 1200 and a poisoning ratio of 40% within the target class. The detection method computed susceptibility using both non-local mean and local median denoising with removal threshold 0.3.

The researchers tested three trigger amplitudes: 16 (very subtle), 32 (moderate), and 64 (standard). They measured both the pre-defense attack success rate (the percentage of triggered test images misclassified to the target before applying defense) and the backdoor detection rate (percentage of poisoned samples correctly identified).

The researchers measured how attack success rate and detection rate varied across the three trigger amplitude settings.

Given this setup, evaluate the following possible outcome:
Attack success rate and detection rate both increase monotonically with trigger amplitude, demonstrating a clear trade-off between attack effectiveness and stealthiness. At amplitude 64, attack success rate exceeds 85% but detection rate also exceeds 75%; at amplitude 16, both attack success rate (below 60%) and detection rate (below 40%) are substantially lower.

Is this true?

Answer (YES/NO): NO